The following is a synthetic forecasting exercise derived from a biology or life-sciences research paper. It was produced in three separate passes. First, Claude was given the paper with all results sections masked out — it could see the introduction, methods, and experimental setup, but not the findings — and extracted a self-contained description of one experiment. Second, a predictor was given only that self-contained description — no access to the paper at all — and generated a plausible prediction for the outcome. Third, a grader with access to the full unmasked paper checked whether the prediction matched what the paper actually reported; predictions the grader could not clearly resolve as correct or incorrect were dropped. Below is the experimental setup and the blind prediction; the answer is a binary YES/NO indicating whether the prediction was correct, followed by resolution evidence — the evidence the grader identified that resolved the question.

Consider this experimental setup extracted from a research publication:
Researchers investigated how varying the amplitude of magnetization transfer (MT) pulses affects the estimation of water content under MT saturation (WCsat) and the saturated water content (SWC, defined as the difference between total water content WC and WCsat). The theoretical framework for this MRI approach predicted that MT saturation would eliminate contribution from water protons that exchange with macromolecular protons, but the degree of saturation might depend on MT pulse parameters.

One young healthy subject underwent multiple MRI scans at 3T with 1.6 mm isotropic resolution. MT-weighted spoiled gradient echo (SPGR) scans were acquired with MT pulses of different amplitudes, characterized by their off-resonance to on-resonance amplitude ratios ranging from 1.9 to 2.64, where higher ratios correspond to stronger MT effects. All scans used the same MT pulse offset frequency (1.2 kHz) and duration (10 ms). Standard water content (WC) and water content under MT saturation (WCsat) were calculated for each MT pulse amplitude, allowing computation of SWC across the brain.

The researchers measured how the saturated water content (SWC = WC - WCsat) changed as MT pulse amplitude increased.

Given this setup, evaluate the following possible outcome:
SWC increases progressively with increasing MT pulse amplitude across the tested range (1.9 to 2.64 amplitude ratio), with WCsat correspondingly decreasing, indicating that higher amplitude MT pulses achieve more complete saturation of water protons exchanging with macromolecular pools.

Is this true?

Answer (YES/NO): YES